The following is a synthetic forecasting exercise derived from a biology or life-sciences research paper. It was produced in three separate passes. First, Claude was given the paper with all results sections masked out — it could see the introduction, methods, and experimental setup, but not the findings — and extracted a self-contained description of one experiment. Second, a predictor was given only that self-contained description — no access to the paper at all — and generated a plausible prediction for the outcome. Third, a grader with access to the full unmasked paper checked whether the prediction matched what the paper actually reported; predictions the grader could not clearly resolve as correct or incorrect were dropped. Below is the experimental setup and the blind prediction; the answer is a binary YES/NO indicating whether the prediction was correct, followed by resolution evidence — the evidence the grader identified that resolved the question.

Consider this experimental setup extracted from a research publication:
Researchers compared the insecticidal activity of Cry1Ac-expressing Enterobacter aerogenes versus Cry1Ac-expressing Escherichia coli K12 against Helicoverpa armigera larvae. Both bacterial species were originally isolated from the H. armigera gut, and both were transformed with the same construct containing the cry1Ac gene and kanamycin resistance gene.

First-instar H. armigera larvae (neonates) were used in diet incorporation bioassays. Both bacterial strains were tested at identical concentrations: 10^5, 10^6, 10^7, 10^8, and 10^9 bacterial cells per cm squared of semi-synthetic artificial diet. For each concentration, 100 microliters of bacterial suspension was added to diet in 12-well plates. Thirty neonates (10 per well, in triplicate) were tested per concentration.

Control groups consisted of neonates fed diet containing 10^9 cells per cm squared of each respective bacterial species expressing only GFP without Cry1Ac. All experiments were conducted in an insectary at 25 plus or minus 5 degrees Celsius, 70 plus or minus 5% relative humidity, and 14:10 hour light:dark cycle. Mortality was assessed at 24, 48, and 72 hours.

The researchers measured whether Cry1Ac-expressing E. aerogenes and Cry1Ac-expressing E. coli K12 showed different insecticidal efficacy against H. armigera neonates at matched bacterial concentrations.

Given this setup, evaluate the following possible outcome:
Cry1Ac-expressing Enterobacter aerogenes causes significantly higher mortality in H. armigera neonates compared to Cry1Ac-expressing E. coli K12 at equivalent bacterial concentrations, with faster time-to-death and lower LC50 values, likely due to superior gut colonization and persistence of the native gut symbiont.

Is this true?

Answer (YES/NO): NO